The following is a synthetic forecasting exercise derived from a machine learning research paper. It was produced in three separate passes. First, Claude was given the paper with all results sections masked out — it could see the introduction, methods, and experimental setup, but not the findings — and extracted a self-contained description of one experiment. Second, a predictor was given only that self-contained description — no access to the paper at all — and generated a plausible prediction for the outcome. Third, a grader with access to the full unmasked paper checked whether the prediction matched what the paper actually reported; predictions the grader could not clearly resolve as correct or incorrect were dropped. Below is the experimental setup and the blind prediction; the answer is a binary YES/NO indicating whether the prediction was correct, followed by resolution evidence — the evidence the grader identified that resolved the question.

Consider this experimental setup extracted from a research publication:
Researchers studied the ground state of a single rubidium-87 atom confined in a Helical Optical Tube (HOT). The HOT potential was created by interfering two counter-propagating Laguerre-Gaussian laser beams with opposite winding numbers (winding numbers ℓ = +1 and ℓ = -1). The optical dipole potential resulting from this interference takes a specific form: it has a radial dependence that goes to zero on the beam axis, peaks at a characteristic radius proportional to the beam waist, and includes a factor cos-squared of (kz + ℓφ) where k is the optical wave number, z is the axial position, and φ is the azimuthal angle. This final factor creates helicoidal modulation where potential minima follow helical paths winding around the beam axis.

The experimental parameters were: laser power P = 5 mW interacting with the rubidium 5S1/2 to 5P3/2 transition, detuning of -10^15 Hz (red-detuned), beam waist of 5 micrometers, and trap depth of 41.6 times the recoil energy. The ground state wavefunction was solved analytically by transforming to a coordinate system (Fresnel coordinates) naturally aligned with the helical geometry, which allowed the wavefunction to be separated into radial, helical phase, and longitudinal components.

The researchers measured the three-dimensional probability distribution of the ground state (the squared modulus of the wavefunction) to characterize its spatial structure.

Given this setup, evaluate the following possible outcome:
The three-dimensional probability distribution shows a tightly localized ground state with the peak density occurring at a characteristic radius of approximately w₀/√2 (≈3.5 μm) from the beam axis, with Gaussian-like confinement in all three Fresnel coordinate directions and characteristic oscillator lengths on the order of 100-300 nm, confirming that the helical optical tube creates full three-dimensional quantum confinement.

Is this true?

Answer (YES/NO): NO